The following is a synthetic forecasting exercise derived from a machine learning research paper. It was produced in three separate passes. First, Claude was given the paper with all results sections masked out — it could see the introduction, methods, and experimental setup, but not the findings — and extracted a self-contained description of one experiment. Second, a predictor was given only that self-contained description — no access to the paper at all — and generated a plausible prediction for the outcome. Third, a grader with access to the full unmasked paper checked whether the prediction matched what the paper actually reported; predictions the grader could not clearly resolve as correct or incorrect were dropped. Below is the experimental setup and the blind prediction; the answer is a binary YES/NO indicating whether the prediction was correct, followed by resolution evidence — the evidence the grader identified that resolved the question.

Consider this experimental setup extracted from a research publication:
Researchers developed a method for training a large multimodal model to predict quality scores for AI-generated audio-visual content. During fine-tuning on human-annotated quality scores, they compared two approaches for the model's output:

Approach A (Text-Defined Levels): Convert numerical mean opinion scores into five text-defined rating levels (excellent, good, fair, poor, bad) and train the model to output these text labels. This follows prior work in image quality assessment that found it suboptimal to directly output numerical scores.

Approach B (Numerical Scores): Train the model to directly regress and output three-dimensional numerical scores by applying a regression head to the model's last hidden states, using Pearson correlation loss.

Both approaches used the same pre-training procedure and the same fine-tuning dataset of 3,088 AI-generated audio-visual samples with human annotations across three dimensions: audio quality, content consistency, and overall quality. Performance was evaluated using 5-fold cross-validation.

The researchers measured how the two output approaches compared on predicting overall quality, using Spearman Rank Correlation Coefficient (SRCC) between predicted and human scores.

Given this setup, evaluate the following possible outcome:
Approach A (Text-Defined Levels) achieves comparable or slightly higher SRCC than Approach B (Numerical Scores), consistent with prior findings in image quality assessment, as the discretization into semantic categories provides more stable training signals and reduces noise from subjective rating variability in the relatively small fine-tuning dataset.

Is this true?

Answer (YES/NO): NO